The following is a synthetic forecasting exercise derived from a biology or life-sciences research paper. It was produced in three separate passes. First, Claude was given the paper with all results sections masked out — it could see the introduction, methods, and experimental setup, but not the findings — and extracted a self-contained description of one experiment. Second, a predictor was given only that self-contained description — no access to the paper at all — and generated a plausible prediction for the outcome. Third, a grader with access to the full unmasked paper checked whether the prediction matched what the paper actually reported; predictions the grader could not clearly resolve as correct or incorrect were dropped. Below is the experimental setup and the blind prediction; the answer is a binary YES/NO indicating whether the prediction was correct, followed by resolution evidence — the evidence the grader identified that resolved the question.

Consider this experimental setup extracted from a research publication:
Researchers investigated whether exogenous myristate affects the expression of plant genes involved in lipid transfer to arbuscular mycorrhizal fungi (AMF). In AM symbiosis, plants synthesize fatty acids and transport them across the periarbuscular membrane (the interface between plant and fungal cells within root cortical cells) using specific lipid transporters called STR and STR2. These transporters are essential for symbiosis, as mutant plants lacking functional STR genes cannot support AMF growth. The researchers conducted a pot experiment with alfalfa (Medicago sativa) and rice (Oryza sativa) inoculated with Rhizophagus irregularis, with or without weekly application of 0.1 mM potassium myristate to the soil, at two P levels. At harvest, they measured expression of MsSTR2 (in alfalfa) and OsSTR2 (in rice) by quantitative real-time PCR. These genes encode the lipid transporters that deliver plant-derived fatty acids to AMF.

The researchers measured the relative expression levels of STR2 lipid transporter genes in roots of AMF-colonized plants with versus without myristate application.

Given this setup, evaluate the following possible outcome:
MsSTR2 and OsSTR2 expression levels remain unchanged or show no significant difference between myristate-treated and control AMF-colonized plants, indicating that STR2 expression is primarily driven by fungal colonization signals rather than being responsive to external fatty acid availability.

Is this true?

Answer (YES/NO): NO